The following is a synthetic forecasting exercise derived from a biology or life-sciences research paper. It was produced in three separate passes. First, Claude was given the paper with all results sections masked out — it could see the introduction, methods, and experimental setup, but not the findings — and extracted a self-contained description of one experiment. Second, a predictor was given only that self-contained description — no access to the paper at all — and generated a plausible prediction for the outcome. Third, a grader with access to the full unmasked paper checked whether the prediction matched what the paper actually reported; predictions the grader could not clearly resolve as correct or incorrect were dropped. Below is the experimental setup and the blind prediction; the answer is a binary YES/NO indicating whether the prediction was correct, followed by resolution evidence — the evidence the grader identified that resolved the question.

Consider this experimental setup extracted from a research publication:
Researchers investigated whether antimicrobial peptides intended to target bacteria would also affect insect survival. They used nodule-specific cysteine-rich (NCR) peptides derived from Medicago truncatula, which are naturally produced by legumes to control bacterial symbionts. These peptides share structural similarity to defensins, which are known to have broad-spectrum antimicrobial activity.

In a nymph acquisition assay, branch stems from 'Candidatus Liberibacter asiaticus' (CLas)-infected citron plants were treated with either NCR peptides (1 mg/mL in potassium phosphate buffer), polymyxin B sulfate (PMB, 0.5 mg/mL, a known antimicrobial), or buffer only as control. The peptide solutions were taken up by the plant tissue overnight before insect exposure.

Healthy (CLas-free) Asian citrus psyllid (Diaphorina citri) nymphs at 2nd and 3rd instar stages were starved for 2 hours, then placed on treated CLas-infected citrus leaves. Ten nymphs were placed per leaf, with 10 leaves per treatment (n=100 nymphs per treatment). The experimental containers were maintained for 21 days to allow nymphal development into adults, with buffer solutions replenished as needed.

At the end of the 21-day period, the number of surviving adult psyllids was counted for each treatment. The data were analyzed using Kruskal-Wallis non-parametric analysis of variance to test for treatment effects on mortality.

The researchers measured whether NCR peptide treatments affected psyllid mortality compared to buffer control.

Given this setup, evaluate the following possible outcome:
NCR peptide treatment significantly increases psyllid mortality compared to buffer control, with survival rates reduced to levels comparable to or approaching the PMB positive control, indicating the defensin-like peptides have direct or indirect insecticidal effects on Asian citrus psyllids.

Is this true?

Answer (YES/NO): NO